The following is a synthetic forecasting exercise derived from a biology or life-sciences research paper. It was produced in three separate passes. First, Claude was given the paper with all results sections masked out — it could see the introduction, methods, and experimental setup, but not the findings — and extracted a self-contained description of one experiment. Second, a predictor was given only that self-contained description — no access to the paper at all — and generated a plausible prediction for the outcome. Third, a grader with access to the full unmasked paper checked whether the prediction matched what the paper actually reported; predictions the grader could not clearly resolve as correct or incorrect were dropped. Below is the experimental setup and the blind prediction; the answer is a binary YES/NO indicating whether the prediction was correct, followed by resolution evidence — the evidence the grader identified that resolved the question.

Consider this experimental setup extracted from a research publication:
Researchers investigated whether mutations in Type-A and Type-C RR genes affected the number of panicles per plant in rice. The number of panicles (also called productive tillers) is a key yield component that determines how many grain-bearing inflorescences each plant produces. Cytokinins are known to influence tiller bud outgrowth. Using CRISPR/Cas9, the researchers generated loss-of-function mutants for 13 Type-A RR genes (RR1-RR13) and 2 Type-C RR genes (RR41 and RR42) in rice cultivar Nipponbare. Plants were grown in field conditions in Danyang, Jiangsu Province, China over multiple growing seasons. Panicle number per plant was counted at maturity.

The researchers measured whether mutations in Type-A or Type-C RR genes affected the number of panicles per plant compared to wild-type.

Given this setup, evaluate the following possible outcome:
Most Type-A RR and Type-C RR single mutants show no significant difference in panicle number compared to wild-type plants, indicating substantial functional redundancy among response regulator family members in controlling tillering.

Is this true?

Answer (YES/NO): YES